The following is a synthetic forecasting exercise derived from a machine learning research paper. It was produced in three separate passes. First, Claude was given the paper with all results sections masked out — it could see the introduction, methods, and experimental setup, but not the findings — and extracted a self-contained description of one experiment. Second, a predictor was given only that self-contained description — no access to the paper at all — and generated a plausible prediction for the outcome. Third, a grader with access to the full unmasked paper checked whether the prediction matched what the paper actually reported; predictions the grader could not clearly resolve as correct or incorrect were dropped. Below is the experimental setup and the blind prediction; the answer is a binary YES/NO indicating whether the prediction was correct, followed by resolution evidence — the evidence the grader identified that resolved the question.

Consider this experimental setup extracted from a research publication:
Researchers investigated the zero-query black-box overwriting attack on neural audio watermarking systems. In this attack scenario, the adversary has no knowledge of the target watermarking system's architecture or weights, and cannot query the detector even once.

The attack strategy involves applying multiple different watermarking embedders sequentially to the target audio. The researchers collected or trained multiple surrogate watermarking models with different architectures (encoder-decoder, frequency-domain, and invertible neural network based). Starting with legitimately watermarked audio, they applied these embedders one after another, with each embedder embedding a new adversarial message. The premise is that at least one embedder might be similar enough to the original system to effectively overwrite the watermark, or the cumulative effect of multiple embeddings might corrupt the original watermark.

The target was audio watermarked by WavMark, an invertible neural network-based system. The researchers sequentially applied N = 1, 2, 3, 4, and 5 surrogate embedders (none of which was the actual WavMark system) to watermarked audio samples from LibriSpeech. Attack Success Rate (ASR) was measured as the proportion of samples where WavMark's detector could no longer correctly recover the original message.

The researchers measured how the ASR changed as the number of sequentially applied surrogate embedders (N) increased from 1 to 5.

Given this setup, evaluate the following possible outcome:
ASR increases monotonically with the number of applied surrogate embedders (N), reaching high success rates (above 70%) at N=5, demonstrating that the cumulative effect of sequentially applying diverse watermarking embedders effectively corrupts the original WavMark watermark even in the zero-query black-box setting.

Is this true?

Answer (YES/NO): YES